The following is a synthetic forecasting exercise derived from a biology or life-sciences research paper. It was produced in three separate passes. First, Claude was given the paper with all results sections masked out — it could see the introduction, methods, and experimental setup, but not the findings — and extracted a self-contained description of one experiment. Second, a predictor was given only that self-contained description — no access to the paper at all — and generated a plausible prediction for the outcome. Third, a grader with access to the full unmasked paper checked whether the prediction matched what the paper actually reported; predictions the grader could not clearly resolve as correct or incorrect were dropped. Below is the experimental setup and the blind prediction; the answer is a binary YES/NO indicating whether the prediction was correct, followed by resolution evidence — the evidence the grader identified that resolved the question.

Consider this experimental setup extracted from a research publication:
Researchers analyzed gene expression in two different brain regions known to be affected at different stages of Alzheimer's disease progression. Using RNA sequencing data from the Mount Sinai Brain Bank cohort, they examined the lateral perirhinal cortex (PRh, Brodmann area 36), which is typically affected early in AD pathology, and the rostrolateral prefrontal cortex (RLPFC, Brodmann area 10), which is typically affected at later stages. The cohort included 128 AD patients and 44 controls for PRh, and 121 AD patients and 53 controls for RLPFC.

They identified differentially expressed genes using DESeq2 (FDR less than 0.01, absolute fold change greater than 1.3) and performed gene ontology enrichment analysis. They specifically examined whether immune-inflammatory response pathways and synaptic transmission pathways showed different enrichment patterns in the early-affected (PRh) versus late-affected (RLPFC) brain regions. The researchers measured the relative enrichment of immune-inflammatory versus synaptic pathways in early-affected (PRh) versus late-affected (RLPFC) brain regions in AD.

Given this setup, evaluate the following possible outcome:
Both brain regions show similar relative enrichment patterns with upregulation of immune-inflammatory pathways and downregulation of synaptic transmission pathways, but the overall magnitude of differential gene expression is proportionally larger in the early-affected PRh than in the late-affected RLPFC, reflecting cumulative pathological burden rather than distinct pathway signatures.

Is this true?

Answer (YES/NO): NO